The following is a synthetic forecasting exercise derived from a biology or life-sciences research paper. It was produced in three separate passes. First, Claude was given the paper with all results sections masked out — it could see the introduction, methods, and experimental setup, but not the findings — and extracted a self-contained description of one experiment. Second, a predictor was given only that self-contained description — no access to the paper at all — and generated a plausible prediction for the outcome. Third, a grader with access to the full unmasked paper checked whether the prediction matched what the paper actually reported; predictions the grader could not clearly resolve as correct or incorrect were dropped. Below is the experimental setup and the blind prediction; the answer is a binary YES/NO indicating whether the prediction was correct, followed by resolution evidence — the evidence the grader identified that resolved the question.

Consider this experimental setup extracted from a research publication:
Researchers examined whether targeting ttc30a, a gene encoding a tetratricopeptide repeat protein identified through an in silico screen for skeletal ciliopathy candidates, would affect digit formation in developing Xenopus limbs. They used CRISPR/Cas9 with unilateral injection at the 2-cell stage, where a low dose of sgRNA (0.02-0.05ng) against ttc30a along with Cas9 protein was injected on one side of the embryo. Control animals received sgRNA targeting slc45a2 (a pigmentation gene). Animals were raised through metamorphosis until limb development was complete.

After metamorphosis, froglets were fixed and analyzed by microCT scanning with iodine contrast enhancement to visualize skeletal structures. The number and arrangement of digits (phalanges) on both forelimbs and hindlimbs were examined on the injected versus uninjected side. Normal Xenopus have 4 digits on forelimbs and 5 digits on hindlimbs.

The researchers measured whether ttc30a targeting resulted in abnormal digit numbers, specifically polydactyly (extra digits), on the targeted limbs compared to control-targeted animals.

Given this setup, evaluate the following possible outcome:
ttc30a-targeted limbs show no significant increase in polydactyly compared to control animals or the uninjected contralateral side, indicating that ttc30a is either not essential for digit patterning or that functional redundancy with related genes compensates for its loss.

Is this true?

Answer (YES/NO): NO